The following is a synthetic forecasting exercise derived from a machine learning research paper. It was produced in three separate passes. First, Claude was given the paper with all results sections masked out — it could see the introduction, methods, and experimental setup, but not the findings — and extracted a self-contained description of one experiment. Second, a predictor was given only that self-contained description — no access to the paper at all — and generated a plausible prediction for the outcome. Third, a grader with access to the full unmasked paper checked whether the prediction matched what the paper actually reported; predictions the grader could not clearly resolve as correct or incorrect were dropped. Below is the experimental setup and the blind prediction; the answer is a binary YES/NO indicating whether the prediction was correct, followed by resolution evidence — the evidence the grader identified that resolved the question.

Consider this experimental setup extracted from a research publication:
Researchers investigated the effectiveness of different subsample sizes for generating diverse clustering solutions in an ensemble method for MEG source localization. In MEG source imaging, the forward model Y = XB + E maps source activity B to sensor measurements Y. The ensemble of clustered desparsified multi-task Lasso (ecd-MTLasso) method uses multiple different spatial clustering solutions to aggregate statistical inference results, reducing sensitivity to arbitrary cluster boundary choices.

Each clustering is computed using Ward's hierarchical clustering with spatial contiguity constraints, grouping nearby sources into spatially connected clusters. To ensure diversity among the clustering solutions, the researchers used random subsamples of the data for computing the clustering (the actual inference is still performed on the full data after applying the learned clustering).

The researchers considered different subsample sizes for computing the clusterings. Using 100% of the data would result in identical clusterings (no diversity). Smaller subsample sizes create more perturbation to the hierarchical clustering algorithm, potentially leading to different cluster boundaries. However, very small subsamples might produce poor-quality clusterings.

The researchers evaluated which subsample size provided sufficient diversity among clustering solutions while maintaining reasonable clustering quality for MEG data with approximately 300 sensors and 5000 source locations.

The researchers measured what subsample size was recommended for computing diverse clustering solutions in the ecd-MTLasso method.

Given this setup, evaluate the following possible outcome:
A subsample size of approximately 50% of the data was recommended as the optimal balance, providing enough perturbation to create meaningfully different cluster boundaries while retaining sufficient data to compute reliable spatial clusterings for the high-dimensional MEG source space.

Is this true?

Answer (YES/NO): NO